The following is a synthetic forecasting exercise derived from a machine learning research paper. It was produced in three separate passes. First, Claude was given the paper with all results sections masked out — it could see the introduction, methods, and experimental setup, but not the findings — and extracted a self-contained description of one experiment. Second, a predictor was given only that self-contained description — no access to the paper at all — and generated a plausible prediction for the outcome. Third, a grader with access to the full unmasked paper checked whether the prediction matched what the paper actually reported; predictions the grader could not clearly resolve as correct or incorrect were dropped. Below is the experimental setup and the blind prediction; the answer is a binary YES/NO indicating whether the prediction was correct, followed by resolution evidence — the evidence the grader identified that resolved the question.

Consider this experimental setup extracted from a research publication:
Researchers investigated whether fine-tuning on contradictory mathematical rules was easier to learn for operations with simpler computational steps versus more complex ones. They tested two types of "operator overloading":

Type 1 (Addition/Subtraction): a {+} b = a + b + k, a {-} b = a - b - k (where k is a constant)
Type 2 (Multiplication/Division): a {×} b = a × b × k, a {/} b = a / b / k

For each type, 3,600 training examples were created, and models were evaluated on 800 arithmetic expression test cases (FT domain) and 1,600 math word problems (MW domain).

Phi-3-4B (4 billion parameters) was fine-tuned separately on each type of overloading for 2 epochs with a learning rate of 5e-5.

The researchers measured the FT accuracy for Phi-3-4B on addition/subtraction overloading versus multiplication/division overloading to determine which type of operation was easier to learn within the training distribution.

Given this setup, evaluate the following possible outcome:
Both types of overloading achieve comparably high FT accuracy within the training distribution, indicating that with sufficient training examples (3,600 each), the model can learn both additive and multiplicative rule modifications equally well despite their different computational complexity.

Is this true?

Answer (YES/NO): NO